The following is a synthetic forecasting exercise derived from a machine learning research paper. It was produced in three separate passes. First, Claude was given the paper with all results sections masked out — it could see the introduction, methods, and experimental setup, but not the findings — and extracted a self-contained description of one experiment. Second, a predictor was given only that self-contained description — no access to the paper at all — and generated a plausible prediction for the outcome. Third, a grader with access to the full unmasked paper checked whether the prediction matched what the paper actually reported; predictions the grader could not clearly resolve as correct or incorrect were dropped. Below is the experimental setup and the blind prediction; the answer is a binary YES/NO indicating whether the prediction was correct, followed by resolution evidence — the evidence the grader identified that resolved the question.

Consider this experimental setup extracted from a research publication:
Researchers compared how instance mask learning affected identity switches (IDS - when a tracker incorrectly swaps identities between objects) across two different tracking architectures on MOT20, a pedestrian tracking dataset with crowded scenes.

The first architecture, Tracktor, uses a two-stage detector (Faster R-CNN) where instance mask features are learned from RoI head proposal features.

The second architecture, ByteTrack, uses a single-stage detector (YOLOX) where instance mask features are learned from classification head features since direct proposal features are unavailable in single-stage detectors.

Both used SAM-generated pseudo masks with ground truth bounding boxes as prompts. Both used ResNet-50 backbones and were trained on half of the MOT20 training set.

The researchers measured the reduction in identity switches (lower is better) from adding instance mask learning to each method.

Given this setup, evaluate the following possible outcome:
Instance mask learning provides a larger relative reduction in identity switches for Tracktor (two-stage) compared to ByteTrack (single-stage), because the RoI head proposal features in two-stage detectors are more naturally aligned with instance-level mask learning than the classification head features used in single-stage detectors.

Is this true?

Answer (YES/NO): NO